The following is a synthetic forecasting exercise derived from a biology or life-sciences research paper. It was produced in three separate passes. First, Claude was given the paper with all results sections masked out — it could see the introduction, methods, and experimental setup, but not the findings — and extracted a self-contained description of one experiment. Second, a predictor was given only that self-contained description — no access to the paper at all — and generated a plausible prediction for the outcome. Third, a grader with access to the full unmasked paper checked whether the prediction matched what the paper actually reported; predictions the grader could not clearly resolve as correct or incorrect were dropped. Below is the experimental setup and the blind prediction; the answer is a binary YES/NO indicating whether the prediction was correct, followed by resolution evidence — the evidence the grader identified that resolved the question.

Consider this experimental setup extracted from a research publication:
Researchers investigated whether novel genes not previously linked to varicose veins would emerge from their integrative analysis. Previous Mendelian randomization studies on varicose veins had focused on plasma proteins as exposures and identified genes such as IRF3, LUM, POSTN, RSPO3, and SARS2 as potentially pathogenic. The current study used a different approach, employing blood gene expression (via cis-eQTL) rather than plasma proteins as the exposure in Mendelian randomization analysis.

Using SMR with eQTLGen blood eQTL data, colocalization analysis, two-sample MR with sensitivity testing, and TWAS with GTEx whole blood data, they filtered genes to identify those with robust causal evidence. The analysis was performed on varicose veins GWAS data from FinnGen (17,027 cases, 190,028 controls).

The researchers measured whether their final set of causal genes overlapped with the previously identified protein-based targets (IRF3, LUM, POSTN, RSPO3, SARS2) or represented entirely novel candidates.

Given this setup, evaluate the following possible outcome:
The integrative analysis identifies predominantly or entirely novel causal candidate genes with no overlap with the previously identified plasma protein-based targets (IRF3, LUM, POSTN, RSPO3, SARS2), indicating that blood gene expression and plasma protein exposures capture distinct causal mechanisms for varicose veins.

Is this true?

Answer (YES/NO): YES